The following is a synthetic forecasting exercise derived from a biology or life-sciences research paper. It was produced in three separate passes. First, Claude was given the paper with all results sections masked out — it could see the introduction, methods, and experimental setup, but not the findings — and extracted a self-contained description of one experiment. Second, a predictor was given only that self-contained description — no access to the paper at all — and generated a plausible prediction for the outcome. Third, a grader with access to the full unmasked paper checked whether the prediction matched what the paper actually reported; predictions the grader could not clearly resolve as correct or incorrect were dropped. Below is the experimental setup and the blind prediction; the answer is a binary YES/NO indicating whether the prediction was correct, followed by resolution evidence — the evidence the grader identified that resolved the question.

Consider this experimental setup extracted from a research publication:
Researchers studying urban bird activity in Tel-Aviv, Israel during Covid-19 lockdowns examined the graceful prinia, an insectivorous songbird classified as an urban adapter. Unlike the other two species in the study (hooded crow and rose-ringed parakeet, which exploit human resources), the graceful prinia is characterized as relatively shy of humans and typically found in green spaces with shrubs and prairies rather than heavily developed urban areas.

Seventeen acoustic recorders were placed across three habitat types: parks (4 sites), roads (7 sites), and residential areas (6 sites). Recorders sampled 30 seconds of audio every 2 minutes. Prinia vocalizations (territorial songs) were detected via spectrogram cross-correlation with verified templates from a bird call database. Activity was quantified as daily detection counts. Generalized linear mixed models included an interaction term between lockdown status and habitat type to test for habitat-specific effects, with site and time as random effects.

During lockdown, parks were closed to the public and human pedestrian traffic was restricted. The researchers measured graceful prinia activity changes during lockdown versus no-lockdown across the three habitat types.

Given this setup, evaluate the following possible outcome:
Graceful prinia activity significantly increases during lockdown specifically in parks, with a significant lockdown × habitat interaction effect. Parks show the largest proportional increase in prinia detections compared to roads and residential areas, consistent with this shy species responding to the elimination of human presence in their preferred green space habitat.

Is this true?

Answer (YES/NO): YES